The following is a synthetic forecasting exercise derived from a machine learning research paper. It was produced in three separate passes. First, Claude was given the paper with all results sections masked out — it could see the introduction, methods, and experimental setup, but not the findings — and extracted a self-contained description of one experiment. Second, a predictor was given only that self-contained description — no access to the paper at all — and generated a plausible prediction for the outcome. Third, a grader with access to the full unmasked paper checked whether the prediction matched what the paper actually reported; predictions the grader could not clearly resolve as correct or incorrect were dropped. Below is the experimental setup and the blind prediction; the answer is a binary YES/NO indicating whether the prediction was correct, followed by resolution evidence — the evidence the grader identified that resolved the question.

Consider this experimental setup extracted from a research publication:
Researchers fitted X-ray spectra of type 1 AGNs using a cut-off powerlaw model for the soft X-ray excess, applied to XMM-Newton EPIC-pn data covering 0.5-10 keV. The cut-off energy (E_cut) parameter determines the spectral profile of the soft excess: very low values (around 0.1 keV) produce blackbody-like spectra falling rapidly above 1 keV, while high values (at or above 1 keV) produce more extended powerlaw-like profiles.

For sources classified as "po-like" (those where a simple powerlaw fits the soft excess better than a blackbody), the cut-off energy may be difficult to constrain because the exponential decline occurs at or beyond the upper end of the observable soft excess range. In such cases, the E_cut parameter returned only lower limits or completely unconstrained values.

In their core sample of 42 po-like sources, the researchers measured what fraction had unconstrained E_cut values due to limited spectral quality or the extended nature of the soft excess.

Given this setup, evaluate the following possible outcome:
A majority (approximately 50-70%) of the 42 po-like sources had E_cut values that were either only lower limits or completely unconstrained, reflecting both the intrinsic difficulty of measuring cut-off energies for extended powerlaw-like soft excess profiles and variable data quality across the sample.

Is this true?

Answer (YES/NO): NO